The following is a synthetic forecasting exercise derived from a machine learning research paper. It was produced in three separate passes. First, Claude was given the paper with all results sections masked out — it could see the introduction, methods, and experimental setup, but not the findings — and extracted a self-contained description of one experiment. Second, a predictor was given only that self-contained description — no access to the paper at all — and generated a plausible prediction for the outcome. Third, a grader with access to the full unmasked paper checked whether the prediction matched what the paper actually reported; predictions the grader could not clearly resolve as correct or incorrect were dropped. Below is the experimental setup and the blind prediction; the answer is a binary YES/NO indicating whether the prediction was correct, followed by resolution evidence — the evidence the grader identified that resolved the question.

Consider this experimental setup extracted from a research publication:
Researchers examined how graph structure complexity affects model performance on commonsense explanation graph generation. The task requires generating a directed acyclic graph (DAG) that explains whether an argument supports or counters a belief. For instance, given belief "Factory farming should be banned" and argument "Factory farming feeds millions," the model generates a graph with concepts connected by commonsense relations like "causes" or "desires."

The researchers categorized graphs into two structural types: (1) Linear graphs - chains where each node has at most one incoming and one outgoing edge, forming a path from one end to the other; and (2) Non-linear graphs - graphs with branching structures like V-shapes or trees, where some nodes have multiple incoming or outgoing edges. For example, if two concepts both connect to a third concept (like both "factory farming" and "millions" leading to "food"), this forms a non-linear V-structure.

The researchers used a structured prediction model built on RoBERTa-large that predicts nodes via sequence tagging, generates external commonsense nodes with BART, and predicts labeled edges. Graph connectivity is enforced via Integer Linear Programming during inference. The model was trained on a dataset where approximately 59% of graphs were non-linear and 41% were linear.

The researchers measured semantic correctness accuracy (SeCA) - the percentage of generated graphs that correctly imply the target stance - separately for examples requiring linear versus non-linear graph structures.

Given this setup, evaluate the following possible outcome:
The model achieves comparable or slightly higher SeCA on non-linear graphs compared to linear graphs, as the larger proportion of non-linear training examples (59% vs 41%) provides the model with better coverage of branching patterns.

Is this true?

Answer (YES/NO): NO